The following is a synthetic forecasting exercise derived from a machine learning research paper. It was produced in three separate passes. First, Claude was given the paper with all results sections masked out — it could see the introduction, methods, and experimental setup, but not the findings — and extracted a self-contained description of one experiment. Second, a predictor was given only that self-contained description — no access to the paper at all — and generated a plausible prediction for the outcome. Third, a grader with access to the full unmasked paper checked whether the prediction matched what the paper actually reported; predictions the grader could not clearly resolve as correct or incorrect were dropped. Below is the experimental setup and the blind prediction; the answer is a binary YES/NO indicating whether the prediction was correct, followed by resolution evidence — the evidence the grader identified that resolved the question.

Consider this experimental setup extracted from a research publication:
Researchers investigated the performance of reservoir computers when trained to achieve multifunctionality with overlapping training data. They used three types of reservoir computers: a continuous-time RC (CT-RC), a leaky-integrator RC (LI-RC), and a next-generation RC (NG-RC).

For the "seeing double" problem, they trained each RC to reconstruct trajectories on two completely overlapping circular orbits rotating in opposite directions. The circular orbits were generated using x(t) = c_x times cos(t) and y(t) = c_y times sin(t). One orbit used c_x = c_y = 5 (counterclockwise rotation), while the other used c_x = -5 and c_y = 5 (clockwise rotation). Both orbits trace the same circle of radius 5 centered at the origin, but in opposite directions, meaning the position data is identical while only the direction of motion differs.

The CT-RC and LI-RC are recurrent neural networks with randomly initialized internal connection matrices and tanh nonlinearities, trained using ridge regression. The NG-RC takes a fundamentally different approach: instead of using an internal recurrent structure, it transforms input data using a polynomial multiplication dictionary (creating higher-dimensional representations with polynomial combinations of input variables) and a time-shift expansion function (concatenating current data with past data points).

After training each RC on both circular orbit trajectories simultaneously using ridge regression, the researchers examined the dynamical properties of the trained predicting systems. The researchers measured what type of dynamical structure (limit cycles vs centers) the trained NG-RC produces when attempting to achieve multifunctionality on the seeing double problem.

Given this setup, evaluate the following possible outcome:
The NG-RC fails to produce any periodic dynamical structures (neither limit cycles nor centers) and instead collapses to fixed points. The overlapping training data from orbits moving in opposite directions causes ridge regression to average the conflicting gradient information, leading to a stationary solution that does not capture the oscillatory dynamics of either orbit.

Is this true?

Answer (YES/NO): NO